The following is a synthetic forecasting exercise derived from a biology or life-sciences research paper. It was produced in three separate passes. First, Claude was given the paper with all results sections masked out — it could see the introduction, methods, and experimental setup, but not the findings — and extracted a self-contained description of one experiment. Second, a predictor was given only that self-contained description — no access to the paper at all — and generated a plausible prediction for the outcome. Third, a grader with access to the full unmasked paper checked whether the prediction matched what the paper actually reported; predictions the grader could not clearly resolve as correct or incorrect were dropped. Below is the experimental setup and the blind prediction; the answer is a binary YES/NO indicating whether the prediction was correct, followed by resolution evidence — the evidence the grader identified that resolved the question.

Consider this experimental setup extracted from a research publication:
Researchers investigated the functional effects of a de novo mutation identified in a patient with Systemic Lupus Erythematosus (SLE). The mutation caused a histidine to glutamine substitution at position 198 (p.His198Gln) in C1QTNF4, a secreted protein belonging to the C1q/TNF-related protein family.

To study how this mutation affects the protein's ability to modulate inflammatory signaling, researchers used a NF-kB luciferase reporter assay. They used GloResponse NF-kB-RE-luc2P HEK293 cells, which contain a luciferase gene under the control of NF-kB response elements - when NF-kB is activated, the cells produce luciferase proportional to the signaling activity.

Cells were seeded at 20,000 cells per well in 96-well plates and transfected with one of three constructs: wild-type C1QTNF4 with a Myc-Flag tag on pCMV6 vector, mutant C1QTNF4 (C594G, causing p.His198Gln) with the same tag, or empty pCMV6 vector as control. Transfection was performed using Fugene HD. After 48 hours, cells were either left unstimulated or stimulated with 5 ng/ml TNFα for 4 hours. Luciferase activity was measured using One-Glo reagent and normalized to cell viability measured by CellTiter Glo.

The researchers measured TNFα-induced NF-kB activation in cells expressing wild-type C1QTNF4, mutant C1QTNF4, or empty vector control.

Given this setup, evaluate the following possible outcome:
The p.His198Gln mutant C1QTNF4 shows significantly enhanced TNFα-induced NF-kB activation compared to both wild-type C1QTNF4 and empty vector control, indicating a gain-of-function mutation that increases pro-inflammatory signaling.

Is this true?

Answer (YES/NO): NO